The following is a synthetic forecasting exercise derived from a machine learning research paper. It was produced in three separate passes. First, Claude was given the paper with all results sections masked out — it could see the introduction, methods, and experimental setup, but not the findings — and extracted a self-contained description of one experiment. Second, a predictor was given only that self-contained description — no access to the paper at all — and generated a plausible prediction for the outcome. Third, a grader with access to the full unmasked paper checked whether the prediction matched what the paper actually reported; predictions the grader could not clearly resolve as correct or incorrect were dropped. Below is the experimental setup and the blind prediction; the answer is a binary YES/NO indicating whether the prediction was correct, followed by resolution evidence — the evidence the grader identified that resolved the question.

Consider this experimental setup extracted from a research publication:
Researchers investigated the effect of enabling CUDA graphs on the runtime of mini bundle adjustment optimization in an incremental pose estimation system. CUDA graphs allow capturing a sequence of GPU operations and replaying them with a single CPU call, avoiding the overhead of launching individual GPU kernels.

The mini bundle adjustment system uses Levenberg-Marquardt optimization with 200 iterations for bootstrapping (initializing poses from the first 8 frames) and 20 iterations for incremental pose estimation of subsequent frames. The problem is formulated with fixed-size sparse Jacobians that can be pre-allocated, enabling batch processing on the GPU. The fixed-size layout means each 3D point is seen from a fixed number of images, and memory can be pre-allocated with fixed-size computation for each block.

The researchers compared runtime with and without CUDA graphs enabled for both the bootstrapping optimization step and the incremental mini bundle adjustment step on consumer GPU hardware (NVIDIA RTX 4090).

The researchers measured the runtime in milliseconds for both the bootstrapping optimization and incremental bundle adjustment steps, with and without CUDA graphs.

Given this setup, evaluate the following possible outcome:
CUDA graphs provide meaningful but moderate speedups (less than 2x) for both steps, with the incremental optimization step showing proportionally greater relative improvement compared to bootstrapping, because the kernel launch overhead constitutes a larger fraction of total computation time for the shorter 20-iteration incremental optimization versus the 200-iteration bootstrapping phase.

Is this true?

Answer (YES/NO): NO